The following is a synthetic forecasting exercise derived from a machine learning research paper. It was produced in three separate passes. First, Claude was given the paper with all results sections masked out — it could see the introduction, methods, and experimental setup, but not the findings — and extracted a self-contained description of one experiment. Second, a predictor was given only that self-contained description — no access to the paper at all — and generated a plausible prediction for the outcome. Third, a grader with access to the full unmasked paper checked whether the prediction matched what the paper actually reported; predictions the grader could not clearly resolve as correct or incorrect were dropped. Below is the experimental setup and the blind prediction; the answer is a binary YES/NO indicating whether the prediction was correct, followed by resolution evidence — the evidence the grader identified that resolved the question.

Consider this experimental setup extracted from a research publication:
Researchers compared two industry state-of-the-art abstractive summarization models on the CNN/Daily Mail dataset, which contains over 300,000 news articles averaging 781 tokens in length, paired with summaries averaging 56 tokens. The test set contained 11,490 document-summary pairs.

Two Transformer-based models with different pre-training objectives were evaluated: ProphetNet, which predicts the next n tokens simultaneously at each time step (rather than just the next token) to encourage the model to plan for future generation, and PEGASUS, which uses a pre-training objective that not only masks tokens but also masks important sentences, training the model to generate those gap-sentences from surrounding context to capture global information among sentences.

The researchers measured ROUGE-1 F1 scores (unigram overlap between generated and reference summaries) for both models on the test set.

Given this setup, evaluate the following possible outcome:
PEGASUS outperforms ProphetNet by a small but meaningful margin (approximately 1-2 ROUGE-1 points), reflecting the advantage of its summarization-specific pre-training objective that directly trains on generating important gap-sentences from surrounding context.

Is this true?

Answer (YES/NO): NO